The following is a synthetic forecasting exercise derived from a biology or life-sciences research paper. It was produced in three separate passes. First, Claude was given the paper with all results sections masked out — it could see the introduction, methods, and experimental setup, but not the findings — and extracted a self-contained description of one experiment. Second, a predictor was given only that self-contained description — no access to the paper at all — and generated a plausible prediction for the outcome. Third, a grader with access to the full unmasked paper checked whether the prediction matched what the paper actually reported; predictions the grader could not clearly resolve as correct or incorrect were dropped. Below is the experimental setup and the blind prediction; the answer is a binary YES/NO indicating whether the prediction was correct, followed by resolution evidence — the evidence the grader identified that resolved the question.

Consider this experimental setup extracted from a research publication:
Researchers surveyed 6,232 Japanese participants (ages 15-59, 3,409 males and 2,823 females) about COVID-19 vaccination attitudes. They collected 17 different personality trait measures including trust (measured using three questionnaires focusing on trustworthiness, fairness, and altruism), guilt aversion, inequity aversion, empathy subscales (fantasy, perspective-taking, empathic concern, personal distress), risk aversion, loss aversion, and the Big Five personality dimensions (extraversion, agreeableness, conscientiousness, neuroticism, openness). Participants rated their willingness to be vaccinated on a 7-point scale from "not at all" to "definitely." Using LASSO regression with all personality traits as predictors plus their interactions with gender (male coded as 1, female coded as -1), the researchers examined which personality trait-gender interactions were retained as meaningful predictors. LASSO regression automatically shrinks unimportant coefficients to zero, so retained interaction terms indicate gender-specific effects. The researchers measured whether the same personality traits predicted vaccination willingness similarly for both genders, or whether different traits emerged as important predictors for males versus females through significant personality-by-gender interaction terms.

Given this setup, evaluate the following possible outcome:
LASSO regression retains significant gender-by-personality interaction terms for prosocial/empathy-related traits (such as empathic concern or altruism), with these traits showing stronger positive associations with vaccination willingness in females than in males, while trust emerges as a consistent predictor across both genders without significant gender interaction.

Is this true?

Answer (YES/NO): NO